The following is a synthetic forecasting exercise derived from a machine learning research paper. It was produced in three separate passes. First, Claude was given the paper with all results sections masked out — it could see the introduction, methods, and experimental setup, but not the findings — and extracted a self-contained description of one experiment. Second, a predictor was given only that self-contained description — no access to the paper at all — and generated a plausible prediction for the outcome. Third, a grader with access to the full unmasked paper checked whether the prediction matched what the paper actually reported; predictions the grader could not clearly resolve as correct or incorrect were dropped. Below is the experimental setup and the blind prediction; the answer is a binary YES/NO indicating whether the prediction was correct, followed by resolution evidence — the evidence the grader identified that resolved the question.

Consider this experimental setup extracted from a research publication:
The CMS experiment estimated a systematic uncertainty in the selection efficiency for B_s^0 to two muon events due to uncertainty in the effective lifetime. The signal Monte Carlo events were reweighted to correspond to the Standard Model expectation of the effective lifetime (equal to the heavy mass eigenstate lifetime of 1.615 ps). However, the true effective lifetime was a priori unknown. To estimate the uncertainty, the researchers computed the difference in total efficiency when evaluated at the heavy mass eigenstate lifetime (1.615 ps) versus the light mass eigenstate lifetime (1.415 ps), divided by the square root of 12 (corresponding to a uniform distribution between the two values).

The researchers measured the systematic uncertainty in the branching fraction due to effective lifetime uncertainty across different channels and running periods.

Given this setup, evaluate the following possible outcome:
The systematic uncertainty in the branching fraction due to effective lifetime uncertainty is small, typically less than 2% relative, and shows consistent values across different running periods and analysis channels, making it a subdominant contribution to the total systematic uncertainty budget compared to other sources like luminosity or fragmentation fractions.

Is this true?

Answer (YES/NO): NO